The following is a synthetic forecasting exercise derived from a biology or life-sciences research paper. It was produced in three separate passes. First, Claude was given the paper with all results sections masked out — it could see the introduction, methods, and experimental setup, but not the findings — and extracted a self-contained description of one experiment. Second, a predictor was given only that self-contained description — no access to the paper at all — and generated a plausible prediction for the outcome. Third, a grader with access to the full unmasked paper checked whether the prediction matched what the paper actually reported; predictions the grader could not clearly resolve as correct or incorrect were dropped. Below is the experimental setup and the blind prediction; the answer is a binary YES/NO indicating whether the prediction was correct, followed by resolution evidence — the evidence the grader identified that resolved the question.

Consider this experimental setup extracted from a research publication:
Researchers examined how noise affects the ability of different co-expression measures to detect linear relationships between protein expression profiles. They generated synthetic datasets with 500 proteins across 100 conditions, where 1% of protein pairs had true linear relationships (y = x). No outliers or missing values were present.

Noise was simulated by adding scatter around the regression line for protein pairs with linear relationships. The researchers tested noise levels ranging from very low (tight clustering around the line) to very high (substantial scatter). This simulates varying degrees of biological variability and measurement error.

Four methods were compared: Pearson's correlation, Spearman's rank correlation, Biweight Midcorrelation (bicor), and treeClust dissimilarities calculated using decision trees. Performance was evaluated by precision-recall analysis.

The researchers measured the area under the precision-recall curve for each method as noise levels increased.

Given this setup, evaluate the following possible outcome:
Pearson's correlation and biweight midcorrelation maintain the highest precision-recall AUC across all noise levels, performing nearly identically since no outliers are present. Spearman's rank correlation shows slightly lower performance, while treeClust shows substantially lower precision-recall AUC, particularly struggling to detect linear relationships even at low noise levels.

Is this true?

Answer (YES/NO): NO